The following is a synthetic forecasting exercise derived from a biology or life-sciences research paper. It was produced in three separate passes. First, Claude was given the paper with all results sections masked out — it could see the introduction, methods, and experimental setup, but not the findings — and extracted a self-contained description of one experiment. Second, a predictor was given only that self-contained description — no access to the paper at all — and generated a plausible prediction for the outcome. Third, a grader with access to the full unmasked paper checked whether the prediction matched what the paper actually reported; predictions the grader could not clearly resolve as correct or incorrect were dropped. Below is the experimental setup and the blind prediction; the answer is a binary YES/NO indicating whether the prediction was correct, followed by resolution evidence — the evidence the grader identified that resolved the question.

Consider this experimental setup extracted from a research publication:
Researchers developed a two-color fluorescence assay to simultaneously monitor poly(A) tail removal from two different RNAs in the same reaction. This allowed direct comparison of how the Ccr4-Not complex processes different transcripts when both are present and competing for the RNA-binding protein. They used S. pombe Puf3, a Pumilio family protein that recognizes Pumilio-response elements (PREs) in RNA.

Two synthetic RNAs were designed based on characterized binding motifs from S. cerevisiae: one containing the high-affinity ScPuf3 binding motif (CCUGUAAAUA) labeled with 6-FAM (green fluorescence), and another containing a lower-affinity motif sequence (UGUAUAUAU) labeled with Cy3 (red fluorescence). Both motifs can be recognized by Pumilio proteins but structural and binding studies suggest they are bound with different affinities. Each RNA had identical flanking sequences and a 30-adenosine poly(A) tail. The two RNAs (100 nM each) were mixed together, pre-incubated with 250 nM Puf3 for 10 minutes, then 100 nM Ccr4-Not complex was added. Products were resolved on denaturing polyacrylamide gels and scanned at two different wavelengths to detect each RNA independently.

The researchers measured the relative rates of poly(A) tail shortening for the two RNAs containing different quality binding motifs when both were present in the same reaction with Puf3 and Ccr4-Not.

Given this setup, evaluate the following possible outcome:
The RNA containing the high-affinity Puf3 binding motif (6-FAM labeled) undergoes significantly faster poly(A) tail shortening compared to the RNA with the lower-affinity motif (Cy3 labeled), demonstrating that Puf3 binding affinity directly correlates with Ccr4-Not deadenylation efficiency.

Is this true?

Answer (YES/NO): YES